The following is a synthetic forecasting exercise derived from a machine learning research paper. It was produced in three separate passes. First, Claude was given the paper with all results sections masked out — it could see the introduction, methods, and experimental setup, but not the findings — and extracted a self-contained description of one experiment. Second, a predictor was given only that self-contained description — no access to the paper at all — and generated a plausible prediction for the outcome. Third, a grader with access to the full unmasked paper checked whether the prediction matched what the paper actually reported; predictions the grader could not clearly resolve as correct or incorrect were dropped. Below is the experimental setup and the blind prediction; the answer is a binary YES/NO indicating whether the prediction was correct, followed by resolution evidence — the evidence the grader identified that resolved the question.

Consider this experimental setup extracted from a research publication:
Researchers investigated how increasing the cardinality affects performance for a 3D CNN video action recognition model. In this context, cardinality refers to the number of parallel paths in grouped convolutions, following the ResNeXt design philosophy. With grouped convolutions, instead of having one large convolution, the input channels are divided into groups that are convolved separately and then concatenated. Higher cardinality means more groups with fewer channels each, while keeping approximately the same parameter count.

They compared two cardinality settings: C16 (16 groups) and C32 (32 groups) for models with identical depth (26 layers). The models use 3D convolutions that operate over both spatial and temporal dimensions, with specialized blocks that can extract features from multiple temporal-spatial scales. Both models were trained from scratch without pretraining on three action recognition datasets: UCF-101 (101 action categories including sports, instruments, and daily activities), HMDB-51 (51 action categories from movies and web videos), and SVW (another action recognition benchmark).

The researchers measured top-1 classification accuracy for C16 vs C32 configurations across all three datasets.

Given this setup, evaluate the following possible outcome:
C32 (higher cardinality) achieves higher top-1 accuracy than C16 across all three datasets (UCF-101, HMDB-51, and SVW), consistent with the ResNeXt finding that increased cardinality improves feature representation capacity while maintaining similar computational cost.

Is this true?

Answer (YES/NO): NO